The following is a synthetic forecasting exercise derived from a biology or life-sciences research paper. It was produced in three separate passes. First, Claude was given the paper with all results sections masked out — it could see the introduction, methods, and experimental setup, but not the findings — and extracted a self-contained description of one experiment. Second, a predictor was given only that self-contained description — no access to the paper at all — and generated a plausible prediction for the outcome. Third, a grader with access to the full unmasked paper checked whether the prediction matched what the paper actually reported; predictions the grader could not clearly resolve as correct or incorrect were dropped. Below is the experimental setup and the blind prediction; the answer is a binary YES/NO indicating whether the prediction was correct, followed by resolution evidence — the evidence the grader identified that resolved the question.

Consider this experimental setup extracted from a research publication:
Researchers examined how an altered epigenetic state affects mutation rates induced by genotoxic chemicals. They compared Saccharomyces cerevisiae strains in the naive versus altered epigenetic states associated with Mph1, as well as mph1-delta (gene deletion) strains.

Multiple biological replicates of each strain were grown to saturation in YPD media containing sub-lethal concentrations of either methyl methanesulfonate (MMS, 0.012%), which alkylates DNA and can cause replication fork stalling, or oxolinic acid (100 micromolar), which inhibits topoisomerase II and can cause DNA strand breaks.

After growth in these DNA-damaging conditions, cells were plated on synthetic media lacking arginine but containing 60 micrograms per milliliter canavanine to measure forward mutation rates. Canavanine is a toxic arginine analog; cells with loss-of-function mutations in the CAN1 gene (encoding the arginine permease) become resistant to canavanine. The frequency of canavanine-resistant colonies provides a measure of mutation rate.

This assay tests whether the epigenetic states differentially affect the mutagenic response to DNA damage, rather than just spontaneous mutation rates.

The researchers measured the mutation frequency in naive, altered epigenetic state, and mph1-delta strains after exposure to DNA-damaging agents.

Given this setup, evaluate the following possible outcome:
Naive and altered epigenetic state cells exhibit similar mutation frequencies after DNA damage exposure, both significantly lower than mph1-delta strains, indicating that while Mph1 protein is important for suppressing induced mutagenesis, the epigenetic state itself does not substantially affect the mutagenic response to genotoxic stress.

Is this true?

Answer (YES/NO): NO